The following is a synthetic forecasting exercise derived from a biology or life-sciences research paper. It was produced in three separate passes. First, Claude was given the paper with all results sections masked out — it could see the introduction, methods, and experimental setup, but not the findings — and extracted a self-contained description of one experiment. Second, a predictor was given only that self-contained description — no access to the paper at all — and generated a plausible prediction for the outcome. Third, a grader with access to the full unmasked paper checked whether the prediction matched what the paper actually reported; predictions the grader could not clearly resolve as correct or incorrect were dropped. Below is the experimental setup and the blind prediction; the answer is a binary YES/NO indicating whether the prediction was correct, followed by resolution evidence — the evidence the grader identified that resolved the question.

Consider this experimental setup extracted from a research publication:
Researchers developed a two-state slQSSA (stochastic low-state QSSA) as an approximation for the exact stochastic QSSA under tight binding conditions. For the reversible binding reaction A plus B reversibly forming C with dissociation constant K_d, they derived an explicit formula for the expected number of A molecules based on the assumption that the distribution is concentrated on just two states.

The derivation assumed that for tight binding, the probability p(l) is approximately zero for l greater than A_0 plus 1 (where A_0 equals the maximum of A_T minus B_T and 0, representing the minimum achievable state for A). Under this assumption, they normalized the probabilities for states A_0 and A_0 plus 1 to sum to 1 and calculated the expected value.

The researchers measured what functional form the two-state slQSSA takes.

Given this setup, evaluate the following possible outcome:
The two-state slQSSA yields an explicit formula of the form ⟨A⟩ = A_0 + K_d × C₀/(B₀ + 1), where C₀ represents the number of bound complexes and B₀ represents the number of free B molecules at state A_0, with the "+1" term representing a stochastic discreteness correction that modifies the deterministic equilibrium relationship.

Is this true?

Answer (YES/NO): NO